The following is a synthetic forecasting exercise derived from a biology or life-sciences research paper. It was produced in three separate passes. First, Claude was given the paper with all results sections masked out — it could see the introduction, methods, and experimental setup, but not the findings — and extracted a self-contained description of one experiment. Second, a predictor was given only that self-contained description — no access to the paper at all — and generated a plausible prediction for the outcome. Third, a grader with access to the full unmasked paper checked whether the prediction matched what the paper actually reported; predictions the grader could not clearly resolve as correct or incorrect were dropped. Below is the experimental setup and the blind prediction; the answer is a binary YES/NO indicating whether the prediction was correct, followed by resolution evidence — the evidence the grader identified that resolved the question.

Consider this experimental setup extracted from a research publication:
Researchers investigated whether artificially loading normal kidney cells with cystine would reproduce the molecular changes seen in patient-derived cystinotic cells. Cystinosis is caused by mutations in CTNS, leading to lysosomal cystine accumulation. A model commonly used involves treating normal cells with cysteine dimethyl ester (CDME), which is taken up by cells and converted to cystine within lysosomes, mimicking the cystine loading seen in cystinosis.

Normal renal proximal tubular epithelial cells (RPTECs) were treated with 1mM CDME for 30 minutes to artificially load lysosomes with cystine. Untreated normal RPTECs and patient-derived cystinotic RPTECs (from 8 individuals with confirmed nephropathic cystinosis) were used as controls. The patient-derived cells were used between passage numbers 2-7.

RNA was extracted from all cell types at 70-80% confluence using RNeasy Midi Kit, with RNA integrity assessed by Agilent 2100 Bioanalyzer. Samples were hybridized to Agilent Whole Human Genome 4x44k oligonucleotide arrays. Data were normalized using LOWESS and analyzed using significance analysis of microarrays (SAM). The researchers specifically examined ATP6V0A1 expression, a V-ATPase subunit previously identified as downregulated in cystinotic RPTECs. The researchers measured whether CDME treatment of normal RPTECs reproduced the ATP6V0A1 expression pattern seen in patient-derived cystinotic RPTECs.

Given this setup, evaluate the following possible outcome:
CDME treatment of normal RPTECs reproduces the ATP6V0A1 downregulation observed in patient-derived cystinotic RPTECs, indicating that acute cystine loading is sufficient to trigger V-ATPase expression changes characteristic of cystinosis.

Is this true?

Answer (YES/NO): NO